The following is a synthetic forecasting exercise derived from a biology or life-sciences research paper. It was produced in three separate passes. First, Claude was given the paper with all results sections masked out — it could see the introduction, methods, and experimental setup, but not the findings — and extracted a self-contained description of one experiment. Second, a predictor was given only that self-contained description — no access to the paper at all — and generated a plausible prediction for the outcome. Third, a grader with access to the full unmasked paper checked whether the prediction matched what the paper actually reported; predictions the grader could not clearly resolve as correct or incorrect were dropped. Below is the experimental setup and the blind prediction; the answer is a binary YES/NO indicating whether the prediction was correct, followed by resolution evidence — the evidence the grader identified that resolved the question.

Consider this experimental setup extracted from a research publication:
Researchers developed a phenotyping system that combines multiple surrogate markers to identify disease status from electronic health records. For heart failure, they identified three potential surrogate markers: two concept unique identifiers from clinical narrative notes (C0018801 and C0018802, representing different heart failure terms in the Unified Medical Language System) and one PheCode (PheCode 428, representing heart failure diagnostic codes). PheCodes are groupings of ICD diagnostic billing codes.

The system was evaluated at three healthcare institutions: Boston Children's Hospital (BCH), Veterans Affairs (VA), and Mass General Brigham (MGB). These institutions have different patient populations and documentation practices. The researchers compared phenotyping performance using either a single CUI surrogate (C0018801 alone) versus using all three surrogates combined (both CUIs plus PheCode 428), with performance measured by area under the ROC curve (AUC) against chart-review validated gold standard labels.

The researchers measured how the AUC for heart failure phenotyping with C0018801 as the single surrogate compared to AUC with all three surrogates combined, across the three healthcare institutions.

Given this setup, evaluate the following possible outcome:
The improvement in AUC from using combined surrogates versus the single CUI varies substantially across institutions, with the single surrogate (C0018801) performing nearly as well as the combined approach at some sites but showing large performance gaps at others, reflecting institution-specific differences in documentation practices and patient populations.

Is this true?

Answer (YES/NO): YES